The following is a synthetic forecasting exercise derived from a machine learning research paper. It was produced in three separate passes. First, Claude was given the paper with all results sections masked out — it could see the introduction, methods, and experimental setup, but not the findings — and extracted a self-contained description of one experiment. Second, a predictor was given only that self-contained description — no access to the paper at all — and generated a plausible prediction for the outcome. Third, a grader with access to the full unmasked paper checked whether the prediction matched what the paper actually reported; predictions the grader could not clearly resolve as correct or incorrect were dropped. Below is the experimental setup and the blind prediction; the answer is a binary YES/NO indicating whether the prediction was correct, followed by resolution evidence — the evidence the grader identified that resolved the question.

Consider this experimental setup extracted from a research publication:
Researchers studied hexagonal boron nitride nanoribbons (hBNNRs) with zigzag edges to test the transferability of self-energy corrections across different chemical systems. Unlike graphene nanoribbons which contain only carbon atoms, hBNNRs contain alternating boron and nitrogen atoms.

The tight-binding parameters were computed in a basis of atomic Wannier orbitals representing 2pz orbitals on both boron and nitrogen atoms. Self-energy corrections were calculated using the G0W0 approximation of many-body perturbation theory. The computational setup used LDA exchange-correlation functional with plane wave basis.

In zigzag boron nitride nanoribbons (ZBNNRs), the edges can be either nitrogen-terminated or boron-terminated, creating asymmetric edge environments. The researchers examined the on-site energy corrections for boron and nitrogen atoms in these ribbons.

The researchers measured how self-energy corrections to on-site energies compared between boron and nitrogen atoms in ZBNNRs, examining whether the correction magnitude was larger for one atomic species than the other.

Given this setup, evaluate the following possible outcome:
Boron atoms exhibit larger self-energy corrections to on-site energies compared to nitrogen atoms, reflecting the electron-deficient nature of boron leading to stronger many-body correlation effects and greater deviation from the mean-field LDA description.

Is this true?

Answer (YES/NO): NO